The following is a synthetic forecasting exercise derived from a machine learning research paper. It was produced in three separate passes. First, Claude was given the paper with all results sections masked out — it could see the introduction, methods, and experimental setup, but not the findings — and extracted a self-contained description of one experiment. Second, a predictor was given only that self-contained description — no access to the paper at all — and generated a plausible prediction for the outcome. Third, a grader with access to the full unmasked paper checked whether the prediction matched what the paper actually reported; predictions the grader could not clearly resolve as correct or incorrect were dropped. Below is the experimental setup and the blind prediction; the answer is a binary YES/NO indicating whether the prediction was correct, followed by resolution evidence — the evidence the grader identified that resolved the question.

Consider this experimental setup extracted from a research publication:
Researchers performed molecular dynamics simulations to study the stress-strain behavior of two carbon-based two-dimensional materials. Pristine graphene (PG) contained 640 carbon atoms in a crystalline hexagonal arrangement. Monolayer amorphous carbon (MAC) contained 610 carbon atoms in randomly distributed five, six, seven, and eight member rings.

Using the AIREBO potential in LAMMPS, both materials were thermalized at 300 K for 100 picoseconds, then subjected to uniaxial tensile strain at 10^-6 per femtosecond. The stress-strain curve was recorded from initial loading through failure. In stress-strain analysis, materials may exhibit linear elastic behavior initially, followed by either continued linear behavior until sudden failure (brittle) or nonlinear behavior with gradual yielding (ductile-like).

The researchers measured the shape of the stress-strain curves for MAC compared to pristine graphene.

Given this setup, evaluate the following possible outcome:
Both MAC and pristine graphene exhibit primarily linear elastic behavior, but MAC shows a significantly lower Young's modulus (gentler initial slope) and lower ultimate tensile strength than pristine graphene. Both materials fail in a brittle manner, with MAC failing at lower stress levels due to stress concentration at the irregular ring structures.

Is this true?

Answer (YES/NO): NO